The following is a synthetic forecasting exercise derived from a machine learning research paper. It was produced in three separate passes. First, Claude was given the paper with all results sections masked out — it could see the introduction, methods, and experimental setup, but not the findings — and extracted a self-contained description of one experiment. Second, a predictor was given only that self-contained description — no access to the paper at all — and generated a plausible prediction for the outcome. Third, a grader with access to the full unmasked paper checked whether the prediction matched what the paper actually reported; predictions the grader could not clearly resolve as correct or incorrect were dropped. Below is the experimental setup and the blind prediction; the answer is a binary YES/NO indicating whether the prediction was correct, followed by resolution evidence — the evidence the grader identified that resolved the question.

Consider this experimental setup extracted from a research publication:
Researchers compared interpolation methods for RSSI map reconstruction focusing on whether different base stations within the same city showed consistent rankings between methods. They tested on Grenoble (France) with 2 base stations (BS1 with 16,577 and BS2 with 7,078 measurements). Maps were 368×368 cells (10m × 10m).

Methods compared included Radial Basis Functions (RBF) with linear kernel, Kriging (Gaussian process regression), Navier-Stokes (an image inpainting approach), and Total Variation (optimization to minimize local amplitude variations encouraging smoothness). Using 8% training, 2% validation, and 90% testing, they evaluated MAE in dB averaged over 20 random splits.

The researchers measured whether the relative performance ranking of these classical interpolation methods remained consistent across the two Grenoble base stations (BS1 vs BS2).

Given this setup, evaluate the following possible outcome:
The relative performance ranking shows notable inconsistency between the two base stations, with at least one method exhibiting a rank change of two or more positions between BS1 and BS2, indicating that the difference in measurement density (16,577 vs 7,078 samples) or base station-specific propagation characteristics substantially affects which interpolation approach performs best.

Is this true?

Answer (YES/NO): YES